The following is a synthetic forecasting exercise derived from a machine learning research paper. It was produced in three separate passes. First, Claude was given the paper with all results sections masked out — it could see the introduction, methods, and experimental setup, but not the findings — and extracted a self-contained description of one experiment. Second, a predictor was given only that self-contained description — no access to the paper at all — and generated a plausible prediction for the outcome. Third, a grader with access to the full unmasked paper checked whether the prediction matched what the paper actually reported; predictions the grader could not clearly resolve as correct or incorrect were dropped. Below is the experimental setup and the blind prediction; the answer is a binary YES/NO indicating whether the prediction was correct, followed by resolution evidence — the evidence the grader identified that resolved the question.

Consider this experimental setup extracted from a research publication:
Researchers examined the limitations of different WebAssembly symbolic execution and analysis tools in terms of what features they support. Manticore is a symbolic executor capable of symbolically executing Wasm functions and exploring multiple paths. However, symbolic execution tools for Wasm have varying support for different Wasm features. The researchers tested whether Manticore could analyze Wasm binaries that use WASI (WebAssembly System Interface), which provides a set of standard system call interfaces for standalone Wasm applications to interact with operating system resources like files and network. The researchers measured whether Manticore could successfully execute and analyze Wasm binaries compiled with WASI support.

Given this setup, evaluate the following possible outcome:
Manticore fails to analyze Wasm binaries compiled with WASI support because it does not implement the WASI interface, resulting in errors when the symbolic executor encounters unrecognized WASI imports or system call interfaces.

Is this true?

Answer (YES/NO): YES